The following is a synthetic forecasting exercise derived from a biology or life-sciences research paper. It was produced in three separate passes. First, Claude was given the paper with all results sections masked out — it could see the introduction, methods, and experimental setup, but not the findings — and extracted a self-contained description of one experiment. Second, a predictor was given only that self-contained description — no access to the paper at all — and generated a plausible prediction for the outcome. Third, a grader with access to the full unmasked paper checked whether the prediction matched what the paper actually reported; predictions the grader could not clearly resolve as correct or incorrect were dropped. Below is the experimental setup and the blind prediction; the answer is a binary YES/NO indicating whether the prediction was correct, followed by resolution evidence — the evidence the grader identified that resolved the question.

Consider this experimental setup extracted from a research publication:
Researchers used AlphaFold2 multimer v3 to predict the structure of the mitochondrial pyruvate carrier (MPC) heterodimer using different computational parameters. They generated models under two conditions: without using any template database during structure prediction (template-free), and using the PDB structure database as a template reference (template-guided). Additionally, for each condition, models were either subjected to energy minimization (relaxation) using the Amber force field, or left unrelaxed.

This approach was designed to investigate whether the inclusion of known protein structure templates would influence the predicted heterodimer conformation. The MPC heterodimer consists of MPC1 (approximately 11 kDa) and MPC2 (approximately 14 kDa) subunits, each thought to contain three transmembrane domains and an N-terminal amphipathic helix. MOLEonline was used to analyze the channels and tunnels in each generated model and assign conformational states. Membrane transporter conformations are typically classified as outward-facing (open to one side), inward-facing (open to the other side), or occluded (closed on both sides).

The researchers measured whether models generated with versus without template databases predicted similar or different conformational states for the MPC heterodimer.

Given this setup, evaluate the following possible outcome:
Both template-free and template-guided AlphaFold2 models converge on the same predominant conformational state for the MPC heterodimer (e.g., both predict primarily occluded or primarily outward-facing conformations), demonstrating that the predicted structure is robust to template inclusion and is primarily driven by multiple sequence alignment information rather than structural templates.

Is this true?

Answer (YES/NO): NO